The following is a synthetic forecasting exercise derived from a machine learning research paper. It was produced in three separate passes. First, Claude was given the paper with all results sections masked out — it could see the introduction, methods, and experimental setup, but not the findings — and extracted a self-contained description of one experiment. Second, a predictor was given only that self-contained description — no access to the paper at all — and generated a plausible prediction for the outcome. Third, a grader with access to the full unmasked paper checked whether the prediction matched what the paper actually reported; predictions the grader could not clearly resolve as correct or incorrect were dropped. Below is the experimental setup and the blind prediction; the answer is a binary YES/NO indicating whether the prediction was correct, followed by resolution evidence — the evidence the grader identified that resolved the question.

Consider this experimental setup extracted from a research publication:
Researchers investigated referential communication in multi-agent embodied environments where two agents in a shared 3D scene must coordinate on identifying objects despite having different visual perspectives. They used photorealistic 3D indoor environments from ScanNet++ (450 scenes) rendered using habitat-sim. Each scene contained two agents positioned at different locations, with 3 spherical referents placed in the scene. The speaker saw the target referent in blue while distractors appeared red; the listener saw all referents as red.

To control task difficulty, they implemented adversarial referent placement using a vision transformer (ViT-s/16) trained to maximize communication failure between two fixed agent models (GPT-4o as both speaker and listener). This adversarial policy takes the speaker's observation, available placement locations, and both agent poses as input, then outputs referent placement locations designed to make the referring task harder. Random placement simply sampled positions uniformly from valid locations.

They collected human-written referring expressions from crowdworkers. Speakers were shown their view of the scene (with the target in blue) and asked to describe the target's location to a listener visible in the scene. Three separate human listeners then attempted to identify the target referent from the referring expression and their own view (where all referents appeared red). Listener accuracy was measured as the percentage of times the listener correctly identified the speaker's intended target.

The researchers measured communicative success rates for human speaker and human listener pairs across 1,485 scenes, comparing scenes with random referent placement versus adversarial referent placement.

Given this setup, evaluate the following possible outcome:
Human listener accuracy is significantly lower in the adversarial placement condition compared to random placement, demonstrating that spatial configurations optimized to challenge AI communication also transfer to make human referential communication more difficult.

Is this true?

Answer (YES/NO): YES